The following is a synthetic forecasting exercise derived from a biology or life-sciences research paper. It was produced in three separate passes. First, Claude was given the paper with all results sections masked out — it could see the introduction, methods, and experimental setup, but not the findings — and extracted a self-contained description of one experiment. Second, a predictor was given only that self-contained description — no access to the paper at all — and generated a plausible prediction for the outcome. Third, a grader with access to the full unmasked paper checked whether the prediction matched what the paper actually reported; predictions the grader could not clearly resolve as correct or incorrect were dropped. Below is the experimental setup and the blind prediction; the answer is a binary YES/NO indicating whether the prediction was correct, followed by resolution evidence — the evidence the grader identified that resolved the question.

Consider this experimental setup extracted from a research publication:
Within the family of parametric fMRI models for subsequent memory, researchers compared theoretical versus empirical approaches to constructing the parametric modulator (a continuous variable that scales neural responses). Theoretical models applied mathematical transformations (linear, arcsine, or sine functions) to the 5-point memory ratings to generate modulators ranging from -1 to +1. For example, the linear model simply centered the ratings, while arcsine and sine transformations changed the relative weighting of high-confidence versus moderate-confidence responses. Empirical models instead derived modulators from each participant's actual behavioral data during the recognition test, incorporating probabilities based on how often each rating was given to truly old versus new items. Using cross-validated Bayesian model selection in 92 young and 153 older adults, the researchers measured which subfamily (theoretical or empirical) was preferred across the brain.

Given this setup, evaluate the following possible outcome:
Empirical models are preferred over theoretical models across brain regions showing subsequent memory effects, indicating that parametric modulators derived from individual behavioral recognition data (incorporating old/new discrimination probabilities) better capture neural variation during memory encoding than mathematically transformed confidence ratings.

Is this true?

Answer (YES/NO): YES